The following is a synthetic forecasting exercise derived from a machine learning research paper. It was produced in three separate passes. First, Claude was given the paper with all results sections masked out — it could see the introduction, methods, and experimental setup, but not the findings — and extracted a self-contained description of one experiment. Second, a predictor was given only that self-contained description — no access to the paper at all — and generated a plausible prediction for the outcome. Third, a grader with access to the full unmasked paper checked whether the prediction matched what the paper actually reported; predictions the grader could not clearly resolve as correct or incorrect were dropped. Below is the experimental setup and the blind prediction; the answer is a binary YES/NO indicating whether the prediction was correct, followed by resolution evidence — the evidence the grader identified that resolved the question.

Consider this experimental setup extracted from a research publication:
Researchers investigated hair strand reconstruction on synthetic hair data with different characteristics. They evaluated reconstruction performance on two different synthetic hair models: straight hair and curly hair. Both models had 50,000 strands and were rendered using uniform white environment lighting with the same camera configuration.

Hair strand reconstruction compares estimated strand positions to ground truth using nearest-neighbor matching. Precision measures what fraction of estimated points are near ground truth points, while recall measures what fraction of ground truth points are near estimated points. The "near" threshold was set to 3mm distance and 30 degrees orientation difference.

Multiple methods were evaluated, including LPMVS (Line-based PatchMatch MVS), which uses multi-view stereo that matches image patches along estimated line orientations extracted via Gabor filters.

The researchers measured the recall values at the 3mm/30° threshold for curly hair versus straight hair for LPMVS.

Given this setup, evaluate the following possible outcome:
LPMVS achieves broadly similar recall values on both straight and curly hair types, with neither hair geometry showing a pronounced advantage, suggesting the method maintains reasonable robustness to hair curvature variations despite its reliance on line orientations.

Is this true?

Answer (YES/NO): NO